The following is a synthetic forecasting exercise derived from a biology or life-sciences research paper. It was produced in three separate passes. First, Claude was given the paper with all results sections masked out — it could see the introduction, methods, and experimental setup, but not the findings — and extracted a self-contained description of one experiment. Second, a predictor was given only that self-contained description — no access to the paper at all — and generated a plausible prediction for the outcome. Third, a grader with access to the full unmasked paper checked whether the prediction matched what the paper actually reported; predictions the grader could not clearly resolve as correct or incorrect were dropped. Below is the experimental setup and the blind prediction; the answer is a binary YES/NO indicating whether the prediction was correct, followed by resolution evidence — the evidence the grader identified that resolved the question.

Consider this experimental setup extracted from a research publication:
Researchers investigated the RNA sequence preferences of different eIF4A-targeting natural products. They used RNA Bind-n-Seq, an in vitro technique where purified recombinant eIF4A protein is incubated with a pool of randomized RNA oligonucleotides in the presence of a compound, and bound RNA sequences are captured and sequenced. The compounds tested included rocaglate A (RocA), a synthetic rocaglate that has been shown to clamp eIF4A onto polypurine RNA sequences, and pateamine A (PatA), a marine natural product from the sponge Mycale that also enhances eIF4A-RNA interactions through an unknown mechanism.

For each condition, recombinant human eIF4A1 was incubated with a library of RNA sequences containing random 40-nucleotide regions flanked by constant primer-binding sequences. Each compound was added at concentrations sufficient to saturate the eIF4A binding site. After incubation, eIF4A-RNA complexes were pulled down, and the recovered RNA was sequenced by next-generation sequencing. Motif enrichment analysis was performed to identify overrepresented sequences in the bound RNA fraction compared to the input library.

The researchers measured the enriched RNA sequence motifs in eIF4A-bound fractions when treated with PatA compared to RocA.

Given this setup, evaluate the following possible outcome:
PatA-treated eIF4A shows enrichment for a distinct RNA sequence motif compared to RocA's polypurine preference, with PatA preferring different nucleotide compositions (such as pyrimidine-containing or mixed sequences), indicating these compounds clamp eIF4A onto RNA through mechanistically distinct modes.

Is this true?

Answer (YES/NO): YES